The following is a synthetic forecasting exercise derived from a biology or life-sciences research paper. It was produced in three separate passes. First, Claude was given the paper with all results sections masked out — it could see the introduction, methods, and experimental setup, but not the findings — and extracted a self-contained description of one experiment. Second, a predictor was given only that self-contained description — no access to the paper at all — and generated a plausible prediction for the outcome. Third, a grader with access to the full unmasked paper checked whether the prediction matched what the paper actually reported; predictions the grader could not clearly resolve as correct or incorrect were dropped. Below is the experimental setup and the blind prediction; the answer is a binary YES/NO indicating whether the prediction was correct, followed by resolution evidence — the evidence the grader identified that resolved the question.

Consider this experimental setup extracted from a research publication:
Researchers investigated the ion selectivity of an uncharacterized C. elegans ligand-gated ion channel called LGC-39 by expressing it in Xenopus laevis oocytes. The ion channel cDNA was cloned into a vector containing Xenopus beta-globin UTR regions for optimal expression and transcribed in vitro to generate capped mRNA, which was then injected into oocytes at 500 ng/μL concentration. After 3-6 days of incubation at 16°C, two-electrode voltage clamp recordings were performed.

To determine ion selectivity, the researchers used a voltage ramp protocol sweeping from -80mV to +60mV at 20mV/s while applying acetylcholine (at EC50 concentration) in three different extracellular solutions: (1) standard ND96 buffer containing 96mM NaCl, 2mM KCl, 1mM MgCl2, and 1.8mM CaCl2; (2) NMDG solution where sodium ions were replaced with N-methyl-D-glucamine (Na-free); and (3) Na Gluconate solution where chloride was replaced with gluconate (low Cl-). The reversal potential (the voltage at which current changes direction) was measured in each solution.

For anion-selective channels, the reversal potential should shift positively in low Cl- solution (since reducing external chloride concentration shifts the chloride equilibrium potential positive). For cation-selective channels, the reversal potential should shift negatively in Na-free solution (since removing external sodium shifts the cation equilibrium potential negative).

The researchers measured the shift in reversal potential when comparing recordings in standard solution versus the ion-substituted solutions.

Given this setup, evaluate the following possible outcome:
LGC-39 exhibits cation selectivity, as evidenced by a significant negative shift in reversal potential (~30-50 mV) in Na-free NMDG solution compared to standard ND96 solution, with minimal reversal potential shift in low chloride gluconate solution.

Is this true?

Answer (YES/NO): NO